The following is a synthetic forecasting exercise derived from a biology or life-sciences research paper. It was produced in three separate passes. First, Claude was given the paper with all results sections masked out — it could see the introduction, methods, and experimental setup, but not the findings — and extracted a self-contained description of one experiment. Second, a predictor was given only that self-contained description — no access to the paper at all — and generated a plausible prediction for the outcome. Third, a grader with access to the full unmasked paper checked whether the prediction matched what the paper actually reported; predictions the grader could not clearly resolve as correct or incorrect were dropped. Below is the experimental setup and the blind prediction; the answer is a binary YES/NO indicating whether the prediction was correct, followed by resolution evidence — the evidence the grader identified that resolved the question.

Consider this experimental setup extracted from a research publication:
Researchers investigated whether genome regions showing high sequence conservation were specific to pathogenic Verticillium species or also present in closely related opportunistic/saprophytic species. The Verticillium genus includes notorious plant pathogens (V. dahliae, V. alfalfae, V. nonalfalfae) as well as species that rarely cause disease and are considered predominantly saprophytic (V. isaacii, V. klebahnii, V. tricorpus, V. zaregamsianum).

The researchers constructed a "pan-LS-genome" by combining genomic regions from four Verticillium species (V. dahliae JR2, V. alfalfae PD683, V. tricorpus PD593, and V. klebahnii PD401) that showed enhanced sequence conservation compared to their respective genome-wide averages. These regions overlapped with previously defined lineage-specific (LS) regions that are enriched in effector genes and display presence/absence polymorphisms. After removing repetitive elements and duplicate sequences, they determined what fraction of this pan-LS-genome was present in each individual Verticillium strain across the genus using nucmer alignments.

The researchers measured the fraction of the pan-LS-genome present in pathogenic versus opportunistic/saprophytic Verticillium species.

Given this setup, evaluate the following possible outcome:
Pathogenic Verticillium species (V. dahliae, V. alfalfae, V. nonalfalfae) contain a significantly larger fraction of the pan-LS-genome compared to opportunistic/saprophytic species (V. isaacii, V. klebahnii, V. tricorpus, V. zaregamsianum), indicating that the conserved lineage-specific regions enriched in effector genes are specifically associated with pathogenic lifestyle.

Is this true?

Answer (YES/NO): NO